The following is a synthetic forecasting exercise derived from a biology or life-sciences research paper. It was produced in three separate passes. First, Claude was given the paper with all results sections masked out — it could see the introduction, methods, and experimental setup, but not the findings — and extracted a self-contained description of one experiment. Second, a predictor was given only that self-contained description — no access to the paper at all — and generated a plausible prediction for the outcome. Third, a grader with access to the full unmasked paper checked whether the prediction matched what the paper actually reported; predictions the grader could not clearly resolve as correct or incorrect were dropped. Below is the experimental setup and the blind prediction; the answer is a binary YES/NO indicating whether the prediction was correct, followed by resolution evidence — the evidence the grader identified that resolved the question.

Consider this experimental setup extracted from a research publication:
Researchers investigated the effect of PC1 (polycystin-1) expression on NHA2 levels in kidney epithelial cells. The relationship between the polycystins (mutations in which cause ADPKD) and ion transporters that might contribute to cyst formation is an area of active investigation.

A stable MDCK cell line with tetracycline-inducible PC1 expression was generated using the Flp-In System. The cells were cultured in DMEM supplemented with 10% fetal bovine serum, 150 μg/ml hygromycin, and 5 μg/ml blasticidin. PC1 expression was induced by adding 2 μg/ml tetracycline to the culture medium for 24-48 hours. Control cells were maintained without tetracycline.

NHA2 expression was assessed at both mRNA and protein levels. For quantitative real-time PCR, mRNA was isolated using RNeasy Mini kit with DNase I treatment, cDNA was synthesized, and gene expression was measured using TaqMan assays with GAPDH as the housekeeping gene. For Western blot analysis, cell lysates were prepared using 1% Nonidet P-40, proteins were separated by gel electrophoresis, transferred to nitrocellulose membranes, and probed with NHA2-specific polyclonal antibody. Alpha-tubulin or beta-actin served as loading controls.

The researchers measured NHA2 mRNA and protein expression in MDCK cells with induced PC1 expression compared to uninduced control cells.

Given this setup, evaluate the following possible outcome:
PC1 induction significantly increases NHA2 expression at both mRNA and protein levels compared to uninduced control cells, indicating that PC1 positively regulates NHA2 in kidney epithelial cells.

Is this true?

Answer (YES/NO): NO